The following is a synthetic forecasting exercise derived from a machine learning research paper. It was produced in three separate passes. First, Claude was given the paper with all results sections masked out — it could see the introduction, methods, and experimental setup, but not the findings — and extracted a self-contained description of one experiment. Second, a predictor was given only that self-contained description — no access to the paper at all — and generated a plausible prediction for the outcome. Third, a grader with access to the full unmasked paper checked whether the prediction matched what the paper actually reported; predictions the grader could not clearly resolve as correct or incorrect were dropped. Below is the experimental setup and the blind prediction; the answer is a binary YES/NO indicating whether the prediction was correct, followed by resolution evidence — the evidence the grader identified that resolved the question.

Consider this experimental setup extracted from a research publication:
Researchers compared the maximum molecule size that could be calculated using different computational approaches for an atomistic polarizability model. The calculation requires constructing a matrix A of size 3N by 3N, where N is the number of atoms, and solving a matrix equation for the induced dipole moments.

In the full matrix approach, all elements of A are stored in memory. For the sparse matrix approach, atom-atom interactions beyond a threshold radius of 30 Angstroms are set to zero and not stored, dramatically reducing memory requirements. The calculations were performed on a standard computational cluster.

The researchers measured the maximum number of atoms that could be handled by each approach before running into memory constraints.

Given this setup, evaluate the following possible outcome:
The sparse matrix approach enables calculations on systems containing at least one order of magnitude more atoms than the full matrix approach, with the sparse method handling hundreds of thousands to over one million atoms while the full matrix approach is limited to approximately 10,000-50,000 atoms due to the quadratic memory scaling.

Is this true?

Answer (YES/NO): NO